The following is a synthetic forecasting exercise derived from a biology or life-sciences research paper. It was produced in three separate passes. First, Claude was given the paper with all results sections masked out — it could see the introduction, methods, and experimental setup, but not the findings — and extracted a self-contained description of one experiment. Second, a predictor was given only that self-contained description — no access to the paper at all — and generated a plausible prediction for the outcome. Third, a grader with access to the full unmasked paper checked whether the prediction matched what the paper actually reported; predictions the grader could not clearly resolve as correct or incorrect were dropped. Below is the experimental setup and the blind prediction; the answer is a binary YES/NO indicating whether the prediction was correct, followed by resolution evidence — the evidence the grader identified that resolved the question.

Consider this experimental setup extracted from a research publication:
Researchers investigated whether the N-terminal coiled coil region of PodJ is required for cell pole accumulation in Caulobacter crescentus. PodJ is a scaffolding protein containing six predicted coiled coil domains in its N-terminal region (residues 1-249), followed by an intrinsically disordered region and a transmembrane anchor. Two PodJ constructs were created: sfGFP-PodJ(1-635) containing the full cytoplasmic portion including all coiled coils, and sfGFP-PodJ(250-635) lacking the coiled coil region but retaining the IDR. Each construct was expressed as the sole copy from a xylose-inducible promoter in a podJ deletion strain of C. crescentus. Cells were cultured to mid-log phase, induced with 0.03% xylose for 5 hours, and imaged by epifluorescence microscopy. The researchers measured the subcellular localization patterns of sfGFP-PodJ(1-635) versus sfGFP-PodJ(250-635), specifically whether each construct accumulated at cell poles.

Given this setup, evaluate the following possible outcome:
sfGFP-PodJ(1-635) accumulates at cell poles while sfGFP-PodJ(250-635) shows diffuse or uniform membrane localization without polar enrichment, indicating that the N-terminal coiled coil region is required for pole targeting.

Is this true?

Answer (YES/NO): YES